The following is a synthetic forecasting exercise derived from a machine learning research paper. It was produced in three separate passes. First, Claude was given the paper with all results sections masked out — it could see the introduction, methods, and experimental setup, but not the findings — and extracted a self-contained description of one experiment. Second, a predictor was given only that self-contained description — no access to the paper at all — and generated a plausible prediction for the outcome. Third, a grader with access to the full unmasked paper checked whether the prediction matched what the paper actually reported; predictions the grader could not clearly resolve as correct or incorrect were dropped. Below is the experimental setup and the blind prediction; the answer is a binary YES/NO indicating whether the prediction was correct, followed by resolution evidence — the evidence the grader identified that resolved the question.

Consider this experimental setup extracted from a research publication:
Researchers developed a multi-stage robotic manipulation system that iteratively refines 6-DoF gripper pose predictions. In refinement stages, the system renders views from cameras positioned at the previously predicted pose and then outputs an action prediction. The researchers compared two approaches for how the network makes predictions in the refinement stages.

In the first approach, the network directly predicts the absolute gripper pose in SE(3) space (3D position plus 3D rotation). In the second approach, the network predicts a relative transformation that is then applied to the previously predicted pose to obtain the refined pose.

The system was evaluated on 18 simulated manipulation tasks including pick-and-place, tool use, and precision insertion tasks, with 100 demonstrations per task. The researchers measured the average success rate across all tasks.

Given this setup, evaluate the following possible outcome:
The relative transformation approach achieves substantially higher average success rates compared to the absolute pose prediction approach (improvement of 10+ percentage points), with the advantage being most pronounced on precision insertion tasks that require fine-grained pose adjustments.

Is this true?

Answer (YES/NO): NO